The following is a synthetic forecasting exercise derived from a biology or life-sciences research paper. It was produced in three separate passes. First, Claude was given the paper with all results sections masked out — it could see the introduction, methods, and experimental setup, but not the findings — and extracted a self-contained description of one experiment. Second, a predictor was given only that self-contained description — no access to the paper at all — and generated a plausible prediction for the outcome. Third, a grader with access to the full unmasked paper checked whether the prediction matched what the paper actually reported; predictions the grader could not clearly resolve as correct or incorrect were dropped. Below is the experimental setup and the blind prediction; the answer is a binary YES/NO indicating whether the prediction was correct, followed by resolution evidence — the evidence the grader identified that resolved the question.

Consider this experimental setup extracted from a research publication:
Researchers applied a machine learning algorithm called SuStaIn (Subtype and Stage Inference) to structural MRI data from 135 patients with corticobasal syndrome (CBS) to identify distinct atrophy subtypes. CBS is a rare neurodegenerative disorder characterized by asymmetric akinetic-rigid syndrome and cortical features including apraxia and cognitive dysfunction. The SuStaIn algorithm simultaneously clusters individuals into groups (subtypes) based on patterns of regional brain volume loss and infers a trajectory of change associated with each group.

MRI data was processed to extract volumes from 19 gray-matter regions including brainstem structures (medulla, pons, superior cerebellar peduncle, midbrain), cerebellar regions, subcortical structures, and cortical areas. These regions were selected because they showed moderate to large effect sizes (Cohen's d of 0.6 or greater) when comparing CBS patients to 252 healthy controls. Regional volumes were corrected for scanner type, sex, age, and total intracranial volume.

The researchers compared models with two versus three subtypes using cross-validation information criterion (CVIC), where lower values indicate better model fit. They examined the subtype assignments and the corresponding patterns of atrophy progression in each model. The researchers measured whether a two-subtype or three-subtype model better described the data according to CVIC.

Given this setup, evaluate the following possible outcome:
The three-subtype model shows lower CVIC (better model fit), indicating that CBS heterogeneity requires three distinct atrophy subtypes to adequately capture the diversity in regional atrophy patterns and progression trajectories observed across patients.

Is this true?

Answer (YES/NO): NO